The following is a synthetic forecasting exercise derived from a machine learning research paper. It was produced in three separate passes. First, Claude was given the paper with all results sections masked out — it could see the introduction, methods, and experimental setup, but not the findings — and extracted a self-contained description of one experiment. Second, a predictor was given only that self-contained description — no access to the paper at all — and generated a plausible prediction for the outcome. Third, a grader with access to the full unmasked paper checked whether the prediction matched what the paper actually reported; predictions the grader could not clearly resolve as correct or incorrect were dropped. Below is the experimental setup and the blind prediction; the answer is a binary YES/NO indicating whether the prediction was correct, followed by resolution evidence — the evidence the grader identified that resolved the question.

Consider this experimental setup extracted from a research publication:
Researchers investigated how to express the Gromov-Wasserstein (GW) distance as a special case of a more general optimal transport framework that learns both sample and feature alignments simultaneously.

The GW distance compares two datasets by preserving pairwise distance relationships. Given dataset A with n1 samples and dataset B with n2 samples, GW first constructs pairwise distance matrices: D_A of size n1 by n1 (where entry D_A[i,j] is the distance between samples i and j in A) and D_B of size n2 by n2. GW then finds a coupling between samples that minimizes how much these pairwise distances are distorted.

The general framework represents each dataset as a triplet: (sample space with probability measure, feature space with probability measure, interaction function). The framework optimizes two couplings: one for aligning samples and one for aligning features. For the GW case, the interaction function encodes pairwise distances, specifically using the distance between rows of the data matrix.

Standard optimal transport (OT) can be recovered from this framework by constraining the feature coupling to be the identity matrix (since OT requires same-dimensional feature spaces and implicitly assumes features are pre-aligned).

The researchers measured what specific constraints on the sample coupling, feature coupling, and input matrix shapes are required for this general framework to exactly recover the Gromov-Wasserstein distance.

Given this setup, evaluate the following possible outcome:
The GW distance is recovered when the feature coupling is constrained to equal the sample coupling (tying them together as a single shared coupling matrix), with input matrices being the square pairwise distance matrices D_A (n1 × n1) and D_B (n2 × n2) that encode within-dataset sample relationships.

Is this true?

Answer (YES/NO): YES